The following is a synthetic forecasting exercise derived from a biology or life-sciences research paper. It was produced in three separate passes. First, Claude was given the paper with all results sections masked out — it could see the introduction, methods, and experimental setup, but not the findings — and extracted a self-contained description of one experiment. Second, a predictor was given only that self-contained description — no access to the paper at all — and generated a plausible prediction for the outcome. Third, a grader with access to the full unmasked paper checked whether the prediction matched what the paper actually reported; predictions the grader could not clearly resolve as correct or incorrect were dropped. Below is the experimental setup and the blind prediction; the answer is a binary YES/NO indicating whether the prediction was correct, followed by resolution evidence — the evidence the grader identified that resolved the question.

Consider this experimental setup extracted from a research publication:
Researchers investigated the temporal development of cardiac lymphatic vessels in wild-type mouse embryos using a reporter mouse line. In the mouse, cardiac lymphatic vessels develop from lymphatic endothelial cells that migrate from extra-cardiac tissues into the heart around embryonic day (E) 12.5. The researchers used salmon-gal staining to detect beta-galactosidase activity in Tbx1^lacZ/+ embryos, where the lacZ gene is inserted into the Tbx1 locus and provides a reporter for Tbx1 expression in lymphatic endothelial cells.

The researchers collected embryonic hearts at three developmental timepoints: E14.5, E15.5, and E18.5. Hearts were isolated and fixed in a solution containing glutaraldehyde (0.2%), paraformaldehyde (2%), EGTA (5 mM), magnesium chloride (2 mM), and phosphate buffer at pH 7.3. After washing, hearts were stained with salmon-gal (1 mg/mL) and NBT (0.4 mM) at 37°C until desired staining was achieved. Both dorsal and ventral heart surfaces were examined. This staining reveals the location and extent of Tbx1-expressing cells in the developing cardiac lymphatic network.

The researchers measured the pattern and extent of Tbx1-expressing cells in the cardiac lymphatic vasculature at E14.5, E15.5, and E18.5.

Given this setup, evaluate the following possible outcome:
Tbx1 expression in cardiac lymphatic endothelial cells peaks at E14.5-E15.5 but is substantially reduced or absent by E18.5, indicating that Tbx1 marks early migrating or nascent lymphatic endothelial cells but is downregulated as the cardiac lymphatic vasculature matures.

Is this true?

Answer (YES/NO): NO